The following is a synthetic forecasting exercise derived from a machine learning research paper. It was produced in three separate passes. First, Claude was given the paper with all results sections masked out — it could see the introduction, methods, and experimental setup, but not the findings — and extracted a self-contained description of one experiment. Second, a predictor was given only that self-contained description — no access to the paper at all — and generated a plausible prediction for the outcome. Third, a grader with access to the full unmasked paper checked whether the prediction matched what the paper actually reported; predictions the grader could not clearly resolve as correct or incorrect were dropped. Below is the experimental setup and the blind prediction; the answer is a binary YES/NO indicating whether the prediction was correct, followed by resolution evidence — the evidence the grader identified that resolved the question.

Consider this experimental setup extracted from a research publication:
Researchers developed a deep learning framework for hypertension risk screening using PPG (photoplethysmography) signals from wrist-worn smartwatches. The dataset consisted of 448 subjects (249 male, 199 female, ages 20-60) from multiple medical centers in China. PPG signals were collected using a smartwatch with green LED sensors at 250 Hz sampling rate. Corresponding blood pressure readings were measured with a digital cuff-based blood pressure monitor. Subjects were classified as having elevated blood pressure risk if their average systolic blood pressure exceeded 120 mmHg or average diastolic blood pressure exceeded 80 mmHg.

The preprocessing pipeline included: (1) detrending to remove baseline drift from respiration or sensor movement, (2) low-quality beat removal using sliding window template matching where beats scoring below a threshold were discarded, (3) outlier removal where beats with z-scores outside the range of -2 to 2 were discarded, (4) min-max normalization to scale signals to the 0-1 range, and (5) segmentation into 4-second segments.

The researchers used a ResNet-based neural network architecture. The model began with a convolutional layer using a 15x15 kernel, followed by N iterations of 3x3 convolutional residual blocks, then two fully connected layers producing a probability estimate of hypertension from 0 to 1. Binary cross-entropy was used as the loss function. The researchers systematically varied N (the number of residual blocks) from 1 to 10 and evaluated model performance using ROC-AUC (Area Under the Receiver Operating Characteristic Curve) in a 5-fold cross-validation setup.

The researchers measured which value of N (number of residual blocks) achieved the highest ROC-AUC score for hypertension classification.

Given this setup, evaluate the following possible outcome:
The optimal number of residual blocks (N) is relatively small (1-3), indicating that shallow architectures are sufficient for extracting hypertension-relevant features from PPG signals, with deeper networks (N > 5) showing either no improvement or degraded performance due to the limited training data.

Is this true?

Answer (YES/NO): YES